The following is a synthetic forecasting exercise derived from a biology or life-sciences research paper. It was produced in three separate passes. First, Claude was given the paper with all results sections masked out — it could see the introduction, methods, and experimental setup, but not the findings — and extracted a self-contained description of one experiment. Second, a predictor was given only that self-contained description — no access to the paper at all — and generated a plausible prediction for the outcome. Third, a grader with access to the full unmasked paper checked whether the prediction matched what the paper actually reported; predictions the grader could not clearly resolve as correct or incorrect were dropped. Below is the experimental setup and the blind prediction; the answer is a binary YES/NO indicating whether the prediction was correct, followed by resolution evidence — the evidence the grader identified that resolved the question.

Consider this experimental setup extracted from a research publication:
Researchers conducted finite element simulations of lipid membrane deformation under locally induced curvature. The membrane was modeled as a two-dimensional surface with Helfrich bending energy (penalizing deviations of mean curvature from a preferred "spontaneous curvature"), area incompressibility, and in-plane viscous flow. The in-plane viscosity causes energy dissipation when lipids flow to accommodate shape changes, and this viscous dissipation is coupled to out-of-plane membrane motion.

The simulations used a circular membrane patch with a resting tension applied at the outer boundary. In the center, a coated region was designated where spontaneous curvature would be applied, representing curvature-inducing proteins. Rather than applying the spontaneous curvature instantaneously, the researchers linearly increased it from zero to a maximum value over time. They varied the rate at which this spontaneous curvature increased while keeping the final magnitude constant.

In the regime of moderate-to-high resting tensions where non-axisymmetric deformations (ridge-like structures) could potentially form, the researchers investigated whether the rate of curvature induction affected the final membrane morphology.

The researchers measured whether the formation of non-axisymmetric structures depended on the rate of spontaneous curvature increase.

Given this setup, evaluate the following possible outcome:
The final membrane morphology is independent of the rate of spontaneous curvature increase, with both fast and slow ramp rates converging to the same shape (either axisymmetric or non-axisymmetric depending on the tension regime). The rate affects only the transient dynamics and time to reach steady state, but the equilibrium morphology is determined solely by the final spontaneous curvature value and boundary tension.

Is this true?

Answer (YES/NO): NO